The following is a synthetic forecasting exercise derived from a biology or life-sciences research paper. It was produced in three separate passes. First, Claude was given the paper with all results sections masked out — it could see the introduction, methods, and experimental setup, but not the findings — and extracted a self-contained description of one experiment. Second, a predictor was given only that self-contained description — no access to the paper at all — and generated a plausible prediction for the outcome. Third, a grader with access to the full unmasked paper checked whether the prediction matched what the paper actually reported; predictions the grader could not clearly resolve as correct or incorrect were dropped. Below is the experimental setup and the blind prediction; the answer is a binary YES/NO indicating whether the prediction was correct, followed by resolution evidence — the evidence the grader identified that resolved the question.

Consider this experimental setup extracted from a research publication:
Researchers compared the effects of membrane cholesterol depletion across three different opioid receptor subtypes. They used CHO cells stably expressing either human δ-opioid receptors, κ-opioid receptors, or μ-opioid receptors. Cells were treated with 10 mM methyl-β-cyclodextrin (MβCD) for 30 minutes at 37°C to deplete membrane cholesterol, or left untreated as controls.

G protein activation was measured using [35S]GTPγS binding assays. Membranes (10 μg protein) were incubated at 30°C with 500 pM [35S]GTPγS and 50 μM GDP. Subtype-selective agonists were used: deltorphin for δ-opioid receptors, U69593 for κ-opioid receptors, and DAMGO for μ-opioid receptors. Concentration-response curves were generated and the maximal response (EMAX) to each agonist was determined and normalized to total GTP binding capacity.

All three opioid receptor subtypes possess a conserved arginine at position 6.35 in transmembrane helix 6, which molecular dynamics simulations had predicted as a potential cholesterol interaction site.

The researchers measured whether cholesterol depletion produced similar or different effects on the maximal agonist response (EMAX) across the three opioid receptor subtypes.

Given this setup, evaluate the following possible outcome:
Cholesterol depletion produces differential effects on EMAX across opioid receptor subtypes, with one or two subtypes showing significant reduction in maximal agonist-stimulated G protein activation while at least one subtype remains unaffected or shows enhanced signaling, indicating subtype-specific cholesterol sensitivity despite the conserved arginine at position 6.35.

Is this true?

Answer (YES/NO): NO